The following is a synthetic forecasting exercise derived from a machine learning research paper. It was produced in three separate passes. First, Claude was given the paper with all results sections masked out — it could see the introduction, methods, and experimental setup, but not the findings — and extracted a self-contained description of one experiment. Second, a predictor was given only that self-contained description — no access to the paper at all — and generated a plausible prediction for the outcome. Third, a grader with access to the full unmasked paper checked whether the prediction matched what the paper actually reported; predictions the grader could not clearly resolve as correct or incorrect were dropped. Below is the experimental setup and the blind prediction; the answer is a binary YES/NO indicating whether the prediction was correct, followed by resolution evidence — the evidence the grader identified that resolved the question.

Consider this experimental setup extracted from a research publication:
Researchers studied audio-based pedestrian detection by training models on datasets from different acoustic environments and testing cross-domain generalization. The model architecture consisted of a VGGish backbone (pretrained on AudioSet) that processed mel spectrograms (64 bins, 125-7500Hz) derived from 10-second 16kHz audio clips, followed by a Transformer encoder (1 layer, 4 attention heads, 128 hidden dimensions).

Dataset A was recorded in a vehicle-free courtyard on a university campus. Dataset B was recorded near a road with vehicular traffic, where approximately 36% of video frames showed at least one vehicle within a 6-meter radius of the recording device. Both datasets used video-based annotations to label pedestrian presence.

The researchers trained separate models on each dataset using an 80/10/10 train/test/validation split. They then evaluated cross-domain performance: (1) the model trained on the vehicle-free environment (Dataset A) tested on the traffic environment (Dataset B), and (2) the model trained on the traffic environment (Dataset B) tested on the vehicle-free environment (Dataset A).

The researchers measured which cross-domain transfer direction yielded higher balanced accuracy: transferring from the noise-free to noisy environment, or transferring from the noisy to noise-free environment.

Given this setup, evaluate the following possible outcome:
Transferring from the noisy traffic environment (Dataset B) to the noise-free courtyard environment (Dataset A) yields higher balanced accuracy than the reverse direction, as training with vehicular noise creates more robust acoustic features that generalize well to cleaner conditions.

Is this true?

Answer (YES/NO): NO